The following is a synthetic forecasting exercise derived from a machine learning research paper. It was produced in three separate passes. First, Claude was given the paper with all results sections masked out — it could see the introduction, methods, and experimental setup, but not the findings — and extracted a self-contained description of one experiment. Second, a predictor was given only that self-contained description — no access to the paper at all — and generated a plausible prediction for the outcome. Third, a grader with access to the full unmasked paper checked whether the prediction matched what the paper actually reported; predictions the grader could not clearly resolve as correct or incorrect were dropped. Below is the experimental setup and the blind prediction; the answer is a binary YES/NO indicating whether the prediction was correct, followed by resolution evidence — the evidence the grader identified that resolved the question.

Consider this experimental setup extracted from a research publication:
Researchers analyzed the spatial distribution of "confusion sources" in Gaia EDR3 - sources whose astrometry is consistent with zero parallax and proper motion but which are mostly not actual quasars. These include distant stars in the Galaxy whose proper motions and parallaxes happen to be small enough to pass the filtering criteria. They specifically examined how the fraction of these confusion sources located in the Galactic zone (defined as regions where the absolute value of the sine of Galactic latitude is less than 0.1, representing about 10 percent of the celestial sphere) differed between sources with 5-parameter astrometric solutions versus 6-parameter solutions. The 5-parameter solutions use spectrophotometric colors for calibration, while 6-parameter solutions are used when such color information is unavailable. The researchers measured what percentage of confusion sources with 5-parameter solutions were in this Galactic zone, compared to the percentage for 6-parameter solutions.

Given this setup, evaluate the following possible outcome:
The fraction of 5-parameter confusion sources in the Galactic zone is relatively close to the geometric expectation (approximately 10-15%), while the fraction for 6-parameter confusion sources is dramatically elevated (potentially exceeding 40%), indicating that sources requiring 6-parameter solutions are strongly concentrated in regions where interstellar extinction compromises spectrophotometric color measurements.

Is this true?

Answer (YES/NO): NO